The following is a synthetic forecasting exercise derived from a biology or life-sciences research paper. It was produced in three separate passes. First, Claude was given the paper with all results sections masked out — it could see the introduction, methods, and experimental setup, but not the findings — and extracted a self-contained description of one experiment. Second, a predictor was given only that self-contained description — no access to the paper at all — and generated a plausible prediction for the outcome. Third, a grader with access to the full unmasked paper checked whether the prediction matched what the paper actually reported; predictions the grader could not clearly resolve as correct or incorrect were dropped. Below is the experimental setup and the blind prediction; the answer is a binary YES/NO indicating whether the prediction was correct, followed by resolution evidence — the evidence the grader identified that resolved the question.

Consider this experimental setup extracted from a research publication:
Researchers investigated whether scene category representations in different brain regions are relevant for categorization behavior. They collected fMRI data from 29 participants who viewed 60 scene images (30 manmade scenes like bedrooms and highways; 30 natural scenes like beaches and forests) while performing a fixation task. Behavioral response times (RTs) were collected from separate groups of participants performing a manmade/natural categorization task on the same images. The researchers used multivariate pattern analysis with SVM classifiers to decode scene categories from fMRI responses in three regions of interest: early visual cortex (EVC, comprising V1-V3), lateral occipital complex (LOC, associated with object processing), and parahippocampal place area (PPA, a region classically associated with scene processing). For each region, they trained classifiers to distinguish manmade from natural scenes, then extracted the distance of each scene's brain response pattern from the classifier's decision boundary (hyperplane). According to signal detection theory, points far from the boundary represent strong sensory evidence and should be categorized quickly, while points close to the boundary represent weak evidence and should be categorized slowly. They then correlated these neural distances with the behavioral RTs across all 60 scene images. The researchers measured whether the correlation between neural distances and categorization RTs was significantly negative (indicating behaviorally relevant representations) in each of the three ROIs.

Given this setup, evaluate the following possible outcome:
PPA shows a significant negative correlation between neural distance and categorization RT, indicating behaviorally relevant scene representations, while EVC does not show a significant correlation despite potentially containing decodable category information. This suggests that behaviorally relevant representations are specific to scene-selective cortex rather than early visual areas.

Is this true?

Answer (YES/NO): NO